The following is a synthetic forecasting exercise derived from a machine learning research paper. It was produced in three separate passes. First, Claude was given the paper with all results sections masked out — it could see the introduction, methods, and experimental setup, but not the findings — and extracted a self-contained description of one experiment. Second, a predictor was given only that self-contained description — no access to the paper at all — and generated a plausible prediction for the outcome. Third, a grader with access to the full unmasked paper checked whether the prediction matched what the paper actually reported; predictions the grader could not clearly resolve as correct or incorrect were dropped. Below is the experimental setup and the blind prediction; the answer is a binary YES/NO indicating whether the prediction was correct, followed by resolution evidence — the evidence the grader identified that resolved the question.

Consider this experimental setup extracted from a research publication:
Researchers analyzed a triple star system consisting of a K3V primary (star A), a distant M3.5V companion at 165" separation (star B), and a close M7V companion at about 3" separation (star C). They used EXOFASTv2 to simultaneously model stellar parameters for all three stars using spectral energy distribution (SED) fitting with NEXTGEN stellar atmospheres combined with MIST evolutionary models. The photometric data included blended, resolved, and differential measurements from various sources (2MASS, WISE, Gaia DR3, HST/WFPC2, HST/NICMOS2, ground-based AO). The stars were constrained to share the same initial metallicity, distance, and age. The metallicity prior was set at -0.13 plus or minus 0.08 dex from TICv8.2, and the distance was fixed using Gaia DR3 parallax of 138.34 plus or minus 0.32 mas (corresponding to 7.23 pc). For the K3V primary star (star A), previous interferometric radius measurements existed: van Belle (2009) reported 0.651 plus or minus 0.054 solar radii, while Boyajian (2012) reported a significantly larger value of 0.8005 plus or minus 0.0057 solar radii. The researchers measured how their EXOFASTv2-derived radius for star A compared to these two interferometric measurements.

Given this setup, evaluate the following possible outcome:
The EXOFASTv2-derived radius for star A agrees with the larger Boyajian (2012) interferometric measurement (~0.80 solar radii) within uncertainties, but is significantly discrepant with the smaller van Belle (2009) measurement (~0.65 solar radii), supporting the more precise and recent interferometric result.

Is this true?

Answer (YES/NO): NO